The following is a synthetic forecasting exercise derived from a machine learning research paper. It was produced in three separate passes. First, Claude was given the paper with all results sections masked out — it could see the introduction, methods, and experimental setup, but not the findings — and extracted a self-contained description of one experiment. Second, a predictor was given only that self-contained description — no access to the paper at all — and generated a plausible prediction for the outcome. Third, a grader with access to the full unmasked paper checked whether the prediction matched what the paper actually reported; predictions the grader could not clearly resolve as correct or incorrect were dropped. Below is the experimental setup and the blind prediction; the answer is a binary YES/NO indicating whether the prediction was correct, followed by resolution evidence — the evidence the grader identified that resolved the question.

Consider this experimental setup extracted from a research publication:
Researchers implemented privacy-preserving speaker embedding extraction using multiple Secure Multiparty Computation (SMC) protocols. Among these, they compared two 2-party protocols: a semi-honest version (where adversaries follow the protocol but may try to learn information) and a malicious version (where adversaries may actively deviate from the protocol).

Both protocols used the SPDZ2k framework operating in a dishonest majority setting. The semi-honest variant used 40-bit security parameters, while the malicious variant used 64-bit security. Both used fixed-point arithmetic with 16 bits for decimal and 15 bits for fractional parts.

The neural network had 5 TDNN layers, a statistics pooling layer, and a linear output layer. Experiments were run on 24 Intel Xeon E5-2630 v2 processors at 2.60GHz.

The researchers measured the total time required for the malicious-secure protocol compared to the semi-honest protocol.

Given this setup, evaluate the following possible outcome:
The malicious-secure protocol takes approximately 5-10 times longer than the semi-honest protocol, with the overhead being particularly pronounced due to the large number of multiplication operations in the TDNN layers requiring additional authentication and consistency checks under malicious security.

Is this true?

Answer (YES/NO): NO